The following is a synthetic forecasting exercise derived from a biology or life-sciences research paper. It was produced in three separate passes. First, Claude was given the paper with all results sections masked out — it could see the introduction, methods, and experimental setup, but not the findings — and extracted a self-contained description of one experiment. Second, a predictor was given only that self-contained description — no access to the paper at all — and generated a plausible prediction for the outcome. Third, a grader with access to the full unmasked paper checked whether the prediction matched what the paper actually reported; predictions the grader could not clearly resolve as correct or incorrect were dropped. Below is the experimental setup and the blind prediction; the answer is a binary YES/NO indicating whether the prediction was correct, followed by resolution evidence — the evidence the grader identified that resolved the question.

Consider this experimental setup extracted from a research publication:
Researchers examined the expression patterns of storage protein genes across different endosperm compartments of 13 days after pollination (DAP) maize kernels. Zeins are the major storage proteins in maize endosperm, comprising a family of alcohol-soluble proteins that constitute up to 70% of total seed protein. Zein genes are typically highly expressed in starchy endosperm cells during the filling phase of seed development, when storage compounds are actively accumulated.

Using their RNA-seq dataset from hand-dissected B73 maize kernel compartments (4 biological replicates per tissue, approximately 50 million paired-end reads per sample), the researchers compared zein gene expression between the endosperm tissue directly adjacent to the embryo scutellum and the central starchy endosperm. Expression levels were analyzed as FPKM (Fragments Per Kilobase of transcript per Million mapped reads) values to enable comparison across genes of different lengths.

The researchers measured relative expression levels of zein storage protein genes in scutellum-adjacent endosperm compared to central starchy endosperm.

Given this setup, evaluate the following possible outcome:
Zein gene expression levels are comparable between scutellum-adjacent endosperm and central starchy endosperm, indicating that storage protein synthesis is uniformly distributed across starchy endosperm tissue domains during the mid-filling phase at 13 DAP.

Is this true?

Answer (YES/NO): YES